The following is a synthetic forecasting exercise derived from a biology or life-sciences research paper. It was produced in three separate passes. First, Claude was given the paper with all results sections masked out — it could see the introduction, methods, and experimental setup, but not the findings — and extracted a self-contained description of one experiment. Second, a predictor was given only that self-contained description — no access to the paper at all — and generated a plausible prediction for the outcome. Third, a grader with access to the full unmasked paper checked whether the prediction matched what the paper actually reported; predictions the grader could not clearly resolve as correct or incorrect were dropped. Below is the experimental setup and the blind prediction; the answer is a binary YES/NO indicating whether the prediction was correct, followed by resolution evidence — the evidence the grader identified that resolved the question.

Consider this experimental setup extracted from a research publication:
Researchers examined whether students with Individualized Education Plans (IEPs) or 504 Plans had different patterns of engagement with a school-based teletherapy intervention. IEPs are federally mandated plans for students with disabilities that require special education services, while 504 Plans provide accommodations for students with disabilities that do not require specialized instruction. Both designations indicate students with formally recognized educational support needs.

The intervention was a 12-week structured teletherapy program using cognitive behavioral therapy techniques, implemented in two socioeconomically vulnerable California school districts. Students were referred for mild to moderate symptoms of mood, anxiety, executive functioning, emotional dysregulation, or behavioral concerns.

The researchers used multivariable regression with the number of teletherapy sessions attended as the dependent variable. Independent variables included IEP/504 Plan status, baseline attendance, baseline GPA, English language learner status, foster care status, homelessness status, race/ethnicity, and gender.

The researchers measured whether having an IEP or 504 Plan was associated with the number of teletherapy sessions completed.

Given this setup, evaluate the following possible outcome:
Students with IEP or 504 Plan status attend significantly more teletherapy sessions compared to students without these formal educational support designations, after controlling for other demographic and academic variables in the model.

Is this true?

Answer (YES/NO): NO